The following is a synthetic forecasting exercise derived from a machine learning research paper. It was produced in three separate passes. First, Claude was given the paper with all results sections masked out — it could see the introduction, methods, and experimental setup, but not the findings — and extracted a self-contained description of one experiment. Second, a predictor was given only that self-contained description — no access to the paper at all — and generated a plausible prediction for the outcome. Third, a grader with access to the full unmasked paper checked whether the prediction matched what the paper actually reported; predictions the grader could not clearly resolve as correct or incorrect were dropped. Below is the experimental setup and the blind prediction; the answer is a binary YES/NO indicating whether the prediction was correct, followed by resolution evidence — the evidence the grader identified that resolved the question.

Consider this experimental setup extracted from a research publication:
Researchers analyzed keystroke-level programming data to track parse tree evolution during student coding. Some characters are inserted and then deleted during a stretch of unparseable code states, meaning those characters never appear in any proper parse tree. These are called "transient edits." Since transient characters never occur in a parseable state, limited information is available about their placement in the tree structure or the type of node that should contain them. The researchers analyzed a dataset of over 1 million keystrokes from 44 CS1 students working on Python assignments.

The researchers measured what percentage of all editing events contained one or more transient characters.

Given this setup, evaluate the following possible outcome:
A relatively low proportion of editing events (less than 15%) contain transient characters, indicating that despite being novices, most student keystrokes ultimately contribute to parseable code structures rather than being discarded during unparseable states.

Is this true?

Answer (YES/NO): YES